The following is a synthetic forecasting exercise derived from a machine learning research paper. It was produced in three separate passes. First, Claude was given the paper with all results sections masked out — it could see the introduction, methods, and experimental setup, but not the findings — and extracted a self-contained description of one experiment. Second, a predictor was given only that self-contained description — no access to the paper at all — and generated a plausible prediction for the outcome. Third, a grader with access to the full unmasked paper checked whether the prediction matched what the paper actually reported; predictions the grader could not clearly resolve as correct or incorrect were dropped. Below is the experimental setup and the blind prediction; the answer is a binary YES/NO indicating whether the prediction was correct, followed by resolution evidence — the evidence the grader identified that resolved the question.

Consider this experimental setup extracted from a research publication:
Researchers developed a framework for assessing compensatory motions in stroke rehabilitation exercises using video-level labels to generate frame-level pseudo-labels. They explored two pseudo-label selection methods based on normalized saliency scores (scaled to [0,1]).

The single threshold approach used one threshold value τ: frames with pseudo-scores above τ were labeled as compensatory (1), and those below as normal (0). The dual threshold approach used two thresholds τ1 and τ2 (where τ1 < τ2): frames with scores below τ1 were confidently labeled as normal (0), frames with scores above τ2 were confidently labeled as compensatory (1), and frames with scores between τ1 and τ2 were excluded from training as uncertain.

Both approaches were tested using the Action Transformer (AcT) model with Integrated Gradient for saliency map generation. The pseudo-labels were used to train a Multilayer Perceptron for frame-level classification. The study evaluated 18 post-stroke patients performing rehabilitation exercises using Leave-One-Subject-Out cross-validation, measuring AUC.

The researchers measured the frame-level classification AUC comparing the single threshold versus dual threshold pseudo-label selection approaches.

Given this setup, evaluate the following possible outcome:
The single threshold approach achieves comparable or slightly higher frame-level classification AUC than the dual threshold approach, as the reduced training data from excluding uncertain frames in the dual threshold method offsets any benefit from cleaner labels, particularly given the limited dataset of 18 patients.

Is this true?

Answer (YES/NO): YES